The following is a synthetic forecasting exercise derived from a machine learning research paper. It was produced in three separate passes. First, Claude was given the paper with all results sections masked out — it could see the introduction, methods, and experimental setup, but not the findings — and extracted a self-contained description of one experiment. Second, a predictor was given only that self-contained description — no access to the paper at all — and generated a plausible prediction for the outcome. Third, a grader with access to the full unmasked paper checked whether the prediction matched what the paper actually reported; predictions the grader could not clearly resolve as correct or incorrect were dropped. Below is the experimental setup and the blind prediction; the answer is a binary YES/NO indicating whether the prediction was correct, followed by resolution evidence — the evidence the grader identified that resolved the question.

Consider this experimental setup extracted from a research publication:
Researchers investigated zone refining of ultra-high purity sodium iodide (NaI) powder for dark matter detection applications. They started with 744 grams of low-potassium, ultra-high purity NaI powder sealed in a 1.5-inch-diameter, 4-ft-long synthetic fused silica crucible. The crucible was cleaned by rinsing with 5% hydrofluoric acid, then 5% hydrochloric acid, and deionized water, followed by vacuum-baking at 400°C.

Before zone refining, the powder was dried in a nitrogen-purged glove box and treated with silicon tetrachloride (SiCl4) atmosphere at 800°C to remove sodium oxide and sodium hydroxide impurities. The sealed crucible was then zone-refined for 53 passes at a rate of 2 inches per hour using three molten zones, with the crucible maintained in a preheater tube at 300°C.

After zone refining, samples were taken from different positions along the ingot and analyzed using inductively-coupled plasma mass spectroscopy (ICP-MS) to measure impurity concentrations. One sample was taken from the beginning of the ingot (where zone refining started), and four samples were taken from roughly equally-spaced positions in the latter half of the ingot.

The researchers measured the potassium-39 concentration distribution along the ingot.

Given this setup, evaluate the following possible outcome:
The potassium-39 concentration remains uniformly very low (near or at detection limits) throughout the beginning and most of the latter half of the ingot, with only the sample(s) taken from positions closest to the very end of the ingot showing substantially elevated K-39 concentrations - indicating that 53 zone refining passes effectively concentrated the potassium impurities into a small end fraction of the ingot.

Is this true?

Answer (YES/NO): NO